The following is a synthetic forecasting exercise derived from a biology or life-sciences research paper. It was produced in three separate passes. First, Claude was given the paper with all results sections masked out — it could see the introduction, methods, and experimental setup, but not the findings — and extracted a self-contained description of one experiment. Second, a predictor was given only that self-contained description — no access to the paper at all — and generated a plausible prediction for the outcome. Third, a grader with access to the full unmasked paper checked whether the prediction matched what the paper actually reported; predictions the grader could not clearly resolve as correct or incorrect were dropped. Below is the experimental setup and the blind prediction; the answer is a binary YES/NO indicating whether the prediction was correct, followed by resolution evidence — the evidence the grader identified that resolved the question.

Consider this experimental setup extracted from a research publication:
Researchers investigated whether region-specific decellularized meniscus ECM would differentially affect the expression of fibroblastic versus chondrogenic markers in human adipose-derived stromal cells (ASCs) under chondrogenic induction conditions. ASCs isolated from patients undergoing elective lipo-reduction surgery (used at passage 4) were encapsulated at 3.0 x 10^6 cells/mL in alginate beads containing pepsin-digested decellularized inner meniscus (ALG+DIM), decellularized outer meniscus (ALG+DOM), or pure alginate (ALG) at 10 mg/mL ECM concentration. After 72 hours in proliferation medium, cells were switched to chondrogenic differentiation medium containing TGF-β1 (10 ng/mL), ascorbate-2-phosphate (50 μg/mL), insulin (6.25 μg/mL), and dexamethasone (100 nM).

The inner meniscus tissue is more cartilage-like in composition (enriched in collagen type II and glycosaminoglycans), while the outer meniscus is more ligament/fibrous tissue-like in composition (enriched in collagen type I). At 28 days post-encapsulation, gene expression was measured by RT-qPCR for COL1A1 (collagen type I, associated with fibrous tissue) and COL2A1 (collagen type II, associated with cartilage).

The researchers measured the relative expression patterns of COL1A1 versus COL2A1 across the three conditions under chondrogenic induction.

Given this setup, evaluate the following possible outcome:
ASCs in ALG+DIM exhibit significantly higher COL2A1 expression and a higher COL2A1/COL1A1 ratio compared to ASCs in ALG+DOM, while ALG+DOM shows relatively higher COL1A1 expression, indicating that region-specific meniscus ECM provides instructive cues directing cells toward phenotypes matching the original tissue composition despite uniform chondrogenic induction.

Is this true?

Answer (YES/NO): NO